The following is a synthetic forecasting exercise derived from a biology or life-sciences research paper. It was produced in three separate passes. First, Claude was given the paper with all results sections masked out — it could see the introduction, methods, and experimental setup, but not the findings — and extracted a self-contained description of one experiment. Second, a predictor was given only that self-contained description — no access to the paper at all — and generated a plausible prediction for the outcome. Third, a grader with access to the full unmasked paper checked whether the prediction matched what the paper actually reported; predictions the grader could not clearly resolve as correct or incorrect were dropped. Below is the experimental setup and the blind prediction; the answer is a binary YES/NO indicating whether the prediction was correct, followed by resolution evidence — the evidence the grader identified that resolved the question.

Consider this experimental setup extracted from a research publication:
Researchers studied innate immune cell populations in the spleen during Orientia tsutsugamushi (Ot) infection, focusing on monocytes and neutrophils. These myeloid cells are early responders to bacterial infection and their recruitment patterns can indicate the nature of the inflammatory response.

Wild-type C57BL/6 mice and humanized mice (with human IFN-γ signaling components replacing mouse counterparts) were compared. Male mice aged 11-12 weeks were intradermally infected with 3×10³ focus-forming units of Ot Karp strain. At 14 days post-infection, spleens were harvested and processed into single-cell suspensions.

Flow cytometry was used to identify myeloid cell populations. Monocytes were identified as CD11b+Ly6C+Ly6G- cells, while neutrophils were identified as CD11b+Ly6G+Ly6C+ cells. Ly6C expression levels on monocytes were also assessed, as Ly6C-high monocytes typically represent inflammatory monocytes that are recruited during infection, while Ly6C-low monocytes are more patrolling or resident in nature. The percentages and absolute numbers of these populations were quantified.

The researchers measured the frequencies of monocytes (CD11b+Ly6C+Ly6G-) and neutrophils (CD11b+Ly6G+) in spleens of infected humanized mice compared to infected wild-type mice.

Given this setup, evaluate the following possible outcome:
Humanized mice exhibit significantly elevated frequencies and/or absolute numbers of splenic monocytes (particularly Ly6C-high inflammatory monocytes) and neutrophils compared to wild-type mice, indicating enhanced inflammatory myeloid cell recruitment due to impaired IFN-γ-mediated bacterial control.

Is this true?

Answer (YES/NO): NO